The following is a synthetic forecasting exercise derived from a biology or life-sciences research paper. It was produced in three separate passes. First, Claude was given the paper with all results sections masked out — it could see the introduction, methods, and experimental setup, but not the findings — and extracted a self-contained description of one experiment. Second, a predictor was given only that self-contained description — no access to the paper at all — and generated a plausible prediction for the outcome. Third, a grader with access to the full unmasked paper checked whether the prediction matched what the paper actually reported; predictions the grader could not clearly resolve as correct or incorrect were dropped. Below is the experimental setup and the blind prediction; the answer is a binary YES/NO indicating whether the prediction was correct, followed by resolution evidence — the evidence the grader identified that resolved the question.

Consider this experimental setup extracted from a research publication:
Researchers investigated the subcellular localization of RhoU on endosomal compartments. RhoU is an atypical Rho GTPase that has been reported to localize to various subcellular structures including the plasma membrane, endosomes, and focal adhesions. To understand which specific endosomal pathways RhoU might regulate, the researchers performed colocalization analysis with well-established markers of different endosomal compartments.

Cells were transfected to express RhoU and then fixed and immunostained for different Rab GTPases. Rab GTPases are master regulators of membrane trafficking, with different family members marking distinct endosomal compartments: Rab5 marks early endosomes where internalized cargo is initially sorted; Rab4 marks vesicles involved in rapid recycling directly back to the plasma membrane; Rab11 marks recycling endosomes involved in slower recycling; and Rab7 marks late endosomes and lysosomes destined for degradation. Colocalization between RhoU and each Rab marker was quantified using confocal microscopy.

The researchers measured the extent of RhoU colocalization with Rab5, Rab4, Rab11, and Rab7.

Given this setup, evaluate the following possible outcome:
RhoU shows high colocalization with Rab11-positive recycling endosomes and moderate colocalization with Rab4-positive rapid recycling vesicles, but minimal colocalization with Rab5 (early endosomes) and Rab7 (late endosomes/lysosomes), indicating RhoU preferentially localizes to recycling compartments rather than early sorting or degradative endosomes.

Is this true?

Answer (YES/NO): NO